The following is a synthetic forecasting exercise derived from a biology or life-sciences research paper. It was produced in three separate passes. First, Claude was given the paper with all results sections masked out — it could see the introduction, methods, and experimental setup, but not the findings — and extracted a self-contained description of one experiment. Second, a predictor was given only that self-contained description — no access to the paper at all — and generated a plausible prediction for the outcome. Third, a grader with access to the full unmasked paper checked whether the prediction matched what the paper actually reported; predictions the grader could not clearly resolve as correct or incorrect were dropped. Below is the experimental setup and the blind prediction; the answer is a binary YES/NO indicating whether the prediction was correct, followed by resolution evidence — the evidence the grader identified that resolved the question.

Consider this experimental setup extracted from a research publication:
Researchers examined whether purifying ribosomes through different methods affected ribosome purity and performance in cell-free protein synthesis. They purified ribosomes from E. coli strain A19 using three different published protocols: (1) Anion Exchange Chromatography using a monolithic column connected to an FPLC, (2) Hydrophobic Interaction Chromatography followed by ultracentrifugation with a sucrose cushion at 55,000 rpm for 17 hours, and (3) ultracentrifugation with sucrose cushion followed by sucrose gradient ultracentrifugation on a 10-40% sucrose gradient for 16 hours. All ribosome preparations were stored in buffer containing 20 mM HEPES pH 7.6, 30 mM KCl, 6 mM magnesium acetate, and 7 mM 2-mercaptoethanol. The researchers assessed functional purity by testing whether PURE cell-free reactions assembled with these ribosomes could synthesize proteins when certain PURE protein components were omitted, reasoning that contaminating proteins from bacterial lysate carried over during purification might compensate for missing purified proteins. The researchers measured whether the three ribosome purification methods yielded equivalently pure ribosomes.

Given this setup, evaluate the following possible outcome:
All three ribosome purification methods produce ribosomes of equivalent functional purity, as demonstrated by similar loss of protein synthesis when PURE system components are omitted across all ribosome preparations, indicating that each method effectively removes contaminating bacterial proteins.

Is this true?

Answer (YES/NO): NO